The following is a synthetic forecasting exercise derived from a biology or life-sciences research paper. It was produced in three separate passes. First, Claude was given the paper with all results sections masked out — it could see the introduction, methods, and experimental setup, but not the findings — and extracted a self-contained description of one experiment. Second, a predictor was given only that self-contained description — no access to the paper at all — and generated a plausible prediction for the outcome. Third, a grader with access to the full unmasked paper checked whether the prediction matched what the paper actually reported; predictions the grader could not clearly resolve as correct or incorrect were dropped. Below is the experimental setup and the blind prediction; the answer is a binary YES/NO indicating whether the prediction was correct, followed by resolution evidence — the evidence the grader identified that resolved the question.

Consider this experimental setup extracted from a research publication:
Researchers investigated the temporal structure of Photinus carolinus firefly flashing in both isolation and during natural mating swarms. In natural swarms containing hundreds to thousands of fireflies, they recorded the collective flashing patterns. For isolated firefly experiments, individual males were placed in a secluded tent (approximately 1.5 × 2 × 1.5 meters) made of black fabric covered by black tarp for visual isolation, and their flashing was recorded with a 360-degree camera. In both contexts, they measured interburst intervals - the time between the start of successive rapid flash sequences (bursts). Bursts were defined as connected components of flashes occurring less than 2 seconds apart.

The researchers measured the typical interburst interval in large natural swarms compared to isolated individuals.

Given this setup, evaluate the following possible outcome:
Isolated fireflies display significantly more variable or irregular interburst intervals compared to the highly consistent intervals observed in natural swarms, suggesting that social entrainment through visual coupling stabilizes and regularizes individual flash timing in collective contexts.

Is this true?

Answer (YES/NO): YES